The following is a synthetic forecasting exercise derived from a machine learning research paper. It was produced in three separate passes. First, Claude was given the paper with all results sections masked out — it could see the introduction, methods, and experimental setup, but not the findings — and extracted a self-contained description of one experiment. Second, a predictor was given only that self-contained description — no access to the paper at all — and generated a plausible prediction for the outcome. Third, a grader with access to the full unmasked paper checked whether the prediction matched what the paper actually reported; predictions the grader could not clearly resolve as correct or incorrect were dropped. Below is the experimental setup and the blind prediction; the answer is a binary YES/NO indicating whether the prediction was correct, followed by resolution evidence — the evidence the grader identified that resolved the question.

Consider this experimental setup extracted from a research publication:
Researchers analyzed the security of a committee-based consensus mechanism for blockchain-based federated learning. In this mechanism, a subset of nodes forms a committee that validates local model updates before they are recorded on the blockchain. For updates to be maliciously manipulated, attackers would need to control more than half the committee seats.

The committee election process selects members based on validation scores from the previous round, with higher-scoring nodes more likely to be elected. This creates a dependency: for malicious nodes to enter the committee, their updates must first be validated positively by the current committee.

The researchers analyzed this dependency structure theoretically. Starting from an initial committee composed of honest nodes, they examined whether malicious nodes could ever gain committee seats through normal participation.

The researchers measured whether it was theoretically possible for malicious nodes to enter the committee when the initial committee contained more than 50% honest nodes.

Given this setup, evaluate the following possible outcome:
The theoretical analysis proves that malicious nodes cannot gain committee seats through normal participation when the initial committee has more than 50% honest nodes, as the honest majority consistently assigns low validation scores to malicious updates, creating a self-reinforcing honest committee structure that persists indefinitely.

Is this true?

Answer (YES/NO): YES